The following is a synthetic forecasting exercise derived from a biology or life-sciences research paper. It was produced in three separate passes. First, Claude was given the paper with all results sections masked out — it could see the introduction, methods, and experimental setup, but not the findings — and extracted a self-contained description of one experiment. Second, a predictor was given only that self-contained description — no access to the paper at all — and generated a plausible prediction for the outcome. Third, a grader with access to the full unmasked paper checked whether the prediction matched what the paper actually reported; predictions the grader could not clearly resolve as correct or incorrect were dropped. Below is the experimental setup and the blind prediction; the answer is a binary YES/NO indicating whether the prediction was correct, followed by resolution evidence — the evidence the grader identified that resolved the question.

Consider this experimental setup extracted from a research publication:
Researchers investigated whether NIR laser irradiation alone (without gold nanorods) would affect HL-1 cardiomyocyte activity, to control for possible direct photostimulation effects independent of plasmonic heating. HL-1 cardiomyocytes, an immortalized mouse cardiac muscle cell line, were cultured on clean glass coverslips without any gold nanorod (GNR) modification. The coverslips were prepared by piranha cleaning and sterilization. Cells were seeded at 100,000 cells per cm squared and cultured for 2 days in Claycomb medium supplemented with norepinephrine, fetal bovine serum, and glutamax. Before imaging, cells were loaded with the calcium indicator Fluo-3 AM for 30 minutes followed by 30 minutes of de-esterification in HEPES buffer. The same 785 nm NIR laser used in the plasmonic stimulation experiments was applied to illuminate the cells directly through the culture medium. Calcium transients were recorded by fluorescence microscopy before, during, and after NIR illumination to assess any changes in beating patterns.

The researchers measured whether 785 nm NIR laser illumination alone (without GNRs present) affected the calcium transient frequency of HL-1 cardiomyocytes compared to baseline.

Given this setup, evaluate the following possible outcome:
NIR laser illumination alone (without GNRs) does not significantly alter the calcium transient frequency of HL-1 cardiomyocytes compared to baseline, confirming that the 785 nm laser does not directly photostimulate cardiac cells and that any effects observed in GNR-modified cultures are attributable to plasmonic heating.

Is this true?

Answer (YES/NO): YES